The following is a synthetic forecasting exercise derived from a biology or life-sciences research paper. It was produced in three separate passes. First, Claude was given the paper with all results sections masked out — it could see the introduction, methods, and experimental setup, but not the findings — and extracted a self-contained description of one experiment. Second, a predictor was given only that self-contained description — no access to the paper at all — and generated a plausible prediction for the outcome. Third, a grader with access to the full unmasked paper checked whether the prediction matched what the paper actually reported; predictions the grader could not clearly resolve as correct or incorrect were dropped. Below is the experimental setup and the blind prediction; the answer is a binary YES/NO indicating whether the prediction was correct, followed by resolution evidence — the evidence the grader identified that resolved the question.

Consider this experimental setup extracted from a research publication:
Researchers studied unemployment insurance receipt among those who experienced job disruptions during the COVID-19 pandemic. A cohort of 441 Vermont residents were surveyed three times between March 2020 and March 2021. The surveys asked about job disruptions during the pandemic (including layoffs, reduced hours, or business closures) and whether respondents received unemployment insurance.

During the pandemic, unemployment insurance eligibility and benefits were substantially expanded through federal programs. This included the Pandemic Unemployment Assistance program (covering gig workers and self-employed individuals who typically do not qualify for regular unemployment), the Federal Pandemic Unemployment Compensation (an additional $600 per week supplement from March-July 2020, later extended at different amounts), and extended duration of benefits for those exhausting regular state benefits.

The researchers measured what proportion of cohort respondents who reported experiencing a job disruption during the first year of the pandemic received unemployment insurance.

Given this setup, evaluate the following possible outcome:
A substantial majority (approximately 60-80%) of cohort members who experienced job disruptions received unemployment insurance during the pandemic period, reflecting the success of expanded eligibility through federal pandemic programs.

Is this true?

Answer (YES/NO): NO